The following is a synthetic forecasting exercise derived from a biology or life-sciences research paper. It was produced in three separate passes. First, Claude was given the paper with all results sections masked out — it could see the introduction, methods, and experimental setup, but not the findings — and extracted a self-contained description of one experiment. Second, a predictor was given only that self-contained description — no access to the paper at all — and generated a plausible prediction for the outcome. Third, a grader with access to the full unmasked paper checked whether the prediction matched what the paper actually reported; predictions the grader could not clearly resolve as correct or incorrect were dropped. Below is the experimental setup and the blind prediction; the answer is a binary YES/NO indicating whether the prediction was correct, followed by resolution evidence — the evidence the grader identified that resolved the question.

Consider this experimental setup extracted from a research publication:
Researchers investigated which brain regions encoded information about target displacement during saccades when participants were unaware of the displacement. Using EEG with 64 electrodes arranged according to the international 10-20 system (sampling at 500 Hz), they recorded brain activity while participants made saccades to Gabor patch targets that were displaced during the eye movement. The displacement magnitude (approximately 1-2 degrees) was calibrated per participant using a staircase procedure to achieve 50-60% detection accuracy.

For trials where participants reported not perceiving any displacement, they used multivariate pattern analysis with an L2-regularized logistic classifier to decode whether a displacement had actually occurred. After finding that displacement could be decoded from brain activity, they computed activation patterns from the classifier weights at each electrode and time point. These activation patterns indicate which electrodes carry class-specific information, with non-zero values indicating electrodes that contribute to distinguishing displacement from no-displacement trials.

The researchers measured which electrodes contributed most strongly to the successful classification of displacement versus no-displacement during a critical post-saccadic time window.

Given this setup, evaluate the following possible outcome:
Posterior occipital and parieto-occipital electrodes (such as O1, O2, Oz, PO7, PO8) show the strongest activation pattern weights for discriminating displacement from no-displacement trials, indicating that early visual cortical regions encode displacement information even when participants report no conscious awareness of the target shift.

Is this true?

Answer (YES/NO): YES